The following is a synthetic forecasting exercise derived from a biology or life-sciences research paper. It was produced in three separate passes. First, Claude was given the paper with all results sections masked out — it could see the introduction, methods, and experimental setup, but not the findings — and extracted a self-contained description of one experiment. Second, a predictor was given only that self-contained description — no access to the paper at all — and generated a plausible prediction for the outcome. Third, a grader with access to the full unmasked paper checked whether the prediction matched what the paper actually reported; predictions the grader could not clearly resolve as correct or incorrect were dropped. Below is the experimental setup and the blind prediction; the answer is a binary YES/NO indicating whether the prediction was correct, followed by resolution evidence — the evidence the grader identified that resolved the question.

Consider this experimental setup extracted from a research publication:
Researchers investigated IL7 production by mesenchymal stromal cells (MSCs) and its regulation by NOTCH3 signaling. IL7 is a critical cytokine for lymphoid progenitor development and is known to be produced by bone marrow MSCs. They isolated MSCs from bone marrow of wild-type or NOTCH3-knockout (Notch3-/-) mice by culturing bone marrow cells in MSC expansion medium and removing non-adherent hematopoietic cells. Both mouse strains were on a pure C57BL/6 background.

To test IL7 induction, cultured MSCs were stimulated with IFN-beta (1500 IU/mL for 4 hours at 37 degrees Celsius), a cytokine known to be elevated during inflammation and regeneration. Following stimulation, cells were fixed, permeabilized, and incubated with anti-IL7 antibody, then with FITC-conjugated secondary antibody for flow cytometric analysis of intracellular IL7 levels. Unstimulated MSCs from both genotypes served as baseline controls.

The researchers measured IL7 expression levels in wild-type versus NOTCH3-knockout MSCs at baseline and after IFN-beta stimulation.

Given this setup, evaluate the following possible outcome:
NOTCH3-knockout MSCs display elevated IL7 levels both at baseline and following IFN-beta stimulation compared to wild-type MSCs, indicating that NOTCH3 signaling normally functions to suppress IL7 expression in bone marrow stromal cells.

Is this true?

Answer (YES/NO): NO